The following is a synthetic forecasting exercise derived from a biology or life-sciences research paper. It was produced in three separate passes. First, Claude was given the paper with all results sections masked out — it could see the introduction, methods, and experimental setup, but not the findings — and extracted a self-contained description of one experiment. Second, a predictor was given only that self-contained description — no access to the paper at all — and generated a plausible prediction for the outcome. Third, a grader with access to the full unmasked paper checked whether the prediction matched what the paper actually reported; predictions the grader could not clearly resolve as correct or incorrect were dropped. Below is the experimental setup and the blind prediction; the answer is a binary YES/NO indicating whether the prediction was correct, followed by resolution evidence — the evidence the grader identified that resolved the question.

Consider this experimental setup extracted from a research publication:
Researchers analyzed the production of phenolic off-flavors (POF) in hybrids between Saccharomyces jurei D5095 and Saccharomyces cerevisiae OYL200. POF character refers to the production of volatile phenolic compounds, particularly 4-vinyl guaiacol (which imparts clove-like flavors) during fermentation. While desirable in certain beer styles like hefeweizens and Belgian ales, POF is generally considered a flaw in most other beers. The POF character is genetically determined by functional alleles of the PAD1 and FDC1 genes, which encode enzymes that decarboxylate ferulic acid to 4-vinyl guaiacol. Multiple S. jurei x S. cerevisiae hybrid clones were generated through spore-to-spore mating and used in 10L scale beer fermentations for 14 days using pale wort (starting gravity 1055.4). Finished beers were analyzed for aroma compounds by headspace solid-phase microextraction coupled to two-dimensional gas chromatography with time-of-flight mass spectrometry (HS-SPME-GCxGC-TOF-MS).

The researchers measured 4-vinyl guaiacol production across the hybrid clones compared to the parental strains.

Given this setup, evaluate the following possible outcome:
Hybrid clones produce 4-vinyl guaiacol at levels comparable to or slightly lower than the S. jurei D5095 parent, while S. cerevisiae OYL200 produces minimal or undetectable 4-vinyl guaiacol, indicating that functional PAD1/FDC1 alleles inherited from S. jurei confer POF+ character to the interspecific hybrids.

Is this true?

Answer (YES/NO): NO